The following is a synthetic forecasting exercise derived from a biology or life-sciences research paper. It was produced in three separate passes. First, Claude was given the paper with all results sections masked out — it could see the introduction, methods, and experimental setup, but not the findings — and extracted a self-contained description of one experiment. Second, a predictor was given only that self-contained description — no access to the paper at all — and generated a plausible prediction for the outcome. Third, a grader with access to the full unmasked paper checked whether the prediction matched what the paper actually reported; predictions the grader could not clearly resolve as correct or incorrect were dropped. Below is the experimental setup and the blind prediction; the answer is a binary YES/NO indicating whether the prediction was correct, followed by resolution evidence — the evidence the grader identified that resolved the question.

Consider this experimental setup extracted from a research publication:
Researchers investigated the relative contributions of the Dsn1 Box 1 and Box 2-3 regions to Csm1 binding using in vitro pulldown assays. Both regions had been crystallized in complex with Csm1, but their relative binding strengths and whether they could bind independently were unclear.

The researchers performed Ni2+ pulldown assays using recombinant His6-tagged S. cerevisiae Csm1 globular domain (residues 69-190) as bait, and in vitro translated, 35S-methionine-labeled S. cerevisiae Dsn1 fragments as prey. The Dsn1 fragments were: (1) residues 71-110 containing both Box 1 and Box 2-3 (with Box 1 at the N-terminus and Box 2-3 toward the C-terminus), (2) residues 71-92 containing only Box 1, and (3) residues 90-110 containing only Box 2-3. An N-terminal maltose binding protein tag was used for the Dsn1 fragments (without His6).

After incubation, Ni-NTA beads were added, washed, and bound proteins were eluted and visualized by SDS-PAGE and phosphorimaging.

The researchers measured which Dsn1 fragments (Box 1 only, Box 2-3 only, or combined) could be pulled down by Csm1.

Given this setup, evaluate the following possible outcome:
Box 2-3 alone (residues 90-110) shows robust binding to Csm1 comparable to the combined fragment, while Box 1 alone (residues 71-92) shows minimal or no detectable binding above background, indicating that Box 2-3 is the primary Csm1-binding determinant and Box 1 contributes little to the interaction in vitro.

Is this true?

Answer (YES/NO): NO